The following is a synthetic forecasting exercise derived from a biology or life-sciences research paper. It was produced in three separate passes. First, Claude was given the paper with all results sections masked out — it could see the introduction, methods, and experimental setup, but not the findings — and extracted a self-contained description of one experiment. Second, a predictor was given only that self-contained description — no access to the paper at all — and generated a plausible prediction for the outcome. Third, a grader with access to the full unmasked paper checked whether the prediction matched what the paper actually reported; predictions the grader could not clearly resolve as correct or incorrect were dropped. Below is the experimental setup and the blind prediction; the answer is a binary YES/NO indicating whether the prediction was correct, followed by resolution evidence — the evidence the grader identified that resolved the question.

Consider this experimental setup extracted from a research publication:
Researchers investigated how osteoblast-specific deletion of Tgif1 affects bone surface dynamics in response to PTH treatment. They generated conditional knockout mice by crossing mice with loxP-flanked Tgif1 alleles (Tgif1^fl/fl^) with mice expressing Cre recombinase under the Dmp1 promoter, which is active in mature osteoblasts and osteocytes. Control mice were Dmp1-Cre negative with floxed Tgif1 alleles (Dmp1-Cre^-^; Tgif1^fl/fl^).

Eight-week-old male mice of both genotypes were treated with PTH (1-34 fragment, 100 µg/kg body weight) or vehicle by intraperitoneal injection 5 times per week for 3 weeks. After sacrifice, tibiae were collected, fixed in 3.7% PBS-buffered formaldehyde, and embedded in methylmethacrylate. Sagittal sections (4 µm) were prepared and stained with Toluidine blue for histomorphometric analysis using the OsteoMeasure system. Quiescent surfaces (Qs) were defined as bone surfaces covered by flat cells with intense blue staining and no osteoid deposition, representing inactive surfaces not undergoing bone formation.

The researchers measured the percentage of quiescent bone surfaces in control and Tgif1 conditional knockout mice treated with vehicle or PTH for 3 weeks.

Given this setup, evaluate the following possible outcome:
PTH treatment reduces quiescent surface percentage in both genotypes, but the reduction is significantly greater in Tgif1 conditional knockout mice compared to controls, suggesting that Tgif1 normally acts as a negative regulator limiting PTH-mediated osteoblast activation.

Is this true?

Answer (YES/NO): NO